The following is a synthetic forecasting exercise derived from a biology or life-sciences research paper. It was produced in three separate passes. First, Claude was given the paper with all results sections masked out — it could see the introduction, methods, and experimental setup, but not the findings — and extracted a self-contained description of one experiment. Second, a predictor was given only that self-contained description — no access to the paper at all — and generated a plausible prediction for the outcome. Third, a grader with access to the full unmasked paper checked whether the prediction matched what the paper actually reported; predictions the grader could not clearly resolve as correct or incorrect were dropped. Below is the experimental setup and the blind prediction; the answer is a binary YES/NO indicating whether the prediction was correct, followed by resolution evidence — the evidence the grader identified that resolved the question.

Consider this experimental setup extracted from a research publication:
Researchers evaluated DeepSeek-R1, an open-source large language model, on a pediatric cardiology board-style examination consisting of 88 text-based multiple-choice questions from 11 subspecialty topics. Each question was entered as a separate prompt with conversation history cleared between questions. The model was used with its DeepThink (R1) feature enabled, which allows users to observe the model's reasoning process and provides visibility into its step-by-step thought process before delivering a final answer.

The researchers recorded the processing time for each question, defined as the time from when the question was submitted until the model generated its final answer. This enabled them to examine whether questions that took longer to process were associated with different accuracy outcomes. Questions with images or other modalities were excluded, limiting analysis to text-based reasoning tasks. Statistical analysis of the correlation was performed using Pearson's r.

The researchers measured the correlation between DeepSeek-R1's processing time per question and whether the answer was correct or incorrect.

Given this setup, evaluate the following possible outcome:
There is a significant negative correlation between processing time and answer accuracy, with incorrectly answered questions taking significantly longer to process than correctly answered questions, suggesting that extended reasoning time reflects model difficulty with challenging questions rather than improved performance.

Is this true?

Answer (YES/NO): YES